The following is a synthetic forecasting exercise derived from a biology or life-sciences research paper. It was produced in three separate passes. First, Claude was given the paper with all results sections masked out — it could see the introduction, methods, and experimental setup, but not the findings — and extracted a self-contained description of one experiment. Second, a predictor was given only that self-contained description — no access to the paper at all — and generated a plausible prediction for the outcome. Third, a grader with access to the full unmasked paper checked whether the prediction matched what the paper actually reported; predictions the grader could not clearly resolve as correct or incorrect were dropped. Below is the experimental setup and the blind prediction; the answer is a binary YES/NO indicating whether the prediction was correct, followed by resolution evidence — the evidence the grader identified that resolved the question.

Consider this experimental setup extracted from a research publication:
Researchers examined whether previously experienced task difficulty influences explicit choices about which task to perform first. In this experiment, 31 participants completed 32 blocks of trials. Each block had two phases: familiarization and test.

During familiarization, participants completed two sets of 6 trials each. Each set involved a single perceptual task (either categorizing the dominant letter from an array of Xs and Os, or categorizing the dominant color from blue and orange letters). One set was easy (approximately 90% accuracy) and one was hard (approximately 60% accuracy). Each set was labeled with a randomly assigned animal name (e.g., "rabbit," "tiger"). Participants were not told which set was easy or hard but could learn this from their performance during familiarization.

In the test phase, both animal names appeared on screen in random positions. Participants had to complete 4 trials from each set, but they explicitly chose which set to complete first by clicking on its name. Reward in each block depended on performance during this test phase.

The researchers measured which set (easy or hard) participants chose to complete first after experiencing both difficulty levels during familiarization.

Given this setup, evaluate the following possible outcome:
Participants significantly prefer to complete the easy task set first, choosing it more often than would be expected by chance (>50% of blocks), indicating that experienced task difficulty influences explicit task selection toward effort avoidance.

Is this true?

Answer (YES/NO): YES